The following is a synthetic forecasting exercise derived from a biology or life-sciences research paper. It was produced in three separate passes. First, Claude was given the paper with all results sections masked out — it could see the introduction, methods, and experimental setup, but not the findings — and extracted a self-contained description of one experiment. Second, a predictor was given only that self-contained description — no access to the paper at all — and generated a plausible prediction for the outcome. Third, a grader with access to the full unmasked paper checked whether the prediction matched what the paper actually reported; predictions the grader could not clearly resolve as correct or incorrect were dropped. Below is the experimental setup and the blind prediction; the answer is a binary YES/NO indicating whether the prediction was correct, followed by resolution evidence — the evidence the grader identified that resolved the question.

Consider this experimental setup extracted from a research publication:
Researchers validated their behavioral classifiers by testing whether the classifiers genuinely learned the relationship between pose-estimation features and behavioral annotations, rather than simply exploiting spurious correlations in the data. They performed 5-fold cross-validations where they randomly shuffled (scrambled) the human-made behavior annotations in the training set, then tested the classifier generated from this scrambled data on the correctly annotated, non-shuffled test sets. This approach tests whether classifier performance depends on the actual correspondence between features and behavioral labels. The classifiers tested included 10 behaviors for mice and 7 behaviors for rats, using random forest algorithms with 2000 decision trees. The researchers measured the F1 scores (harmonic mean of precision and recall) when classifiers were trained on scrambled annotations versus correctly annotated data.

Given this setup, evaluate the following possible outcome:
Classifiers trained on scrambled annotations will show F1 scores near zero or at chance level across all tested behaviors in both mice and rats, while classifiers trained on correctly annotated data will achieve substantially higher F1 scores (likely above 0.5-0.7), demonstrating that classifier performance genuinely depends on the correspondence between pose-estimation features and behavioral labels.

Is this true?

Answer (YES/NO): YES